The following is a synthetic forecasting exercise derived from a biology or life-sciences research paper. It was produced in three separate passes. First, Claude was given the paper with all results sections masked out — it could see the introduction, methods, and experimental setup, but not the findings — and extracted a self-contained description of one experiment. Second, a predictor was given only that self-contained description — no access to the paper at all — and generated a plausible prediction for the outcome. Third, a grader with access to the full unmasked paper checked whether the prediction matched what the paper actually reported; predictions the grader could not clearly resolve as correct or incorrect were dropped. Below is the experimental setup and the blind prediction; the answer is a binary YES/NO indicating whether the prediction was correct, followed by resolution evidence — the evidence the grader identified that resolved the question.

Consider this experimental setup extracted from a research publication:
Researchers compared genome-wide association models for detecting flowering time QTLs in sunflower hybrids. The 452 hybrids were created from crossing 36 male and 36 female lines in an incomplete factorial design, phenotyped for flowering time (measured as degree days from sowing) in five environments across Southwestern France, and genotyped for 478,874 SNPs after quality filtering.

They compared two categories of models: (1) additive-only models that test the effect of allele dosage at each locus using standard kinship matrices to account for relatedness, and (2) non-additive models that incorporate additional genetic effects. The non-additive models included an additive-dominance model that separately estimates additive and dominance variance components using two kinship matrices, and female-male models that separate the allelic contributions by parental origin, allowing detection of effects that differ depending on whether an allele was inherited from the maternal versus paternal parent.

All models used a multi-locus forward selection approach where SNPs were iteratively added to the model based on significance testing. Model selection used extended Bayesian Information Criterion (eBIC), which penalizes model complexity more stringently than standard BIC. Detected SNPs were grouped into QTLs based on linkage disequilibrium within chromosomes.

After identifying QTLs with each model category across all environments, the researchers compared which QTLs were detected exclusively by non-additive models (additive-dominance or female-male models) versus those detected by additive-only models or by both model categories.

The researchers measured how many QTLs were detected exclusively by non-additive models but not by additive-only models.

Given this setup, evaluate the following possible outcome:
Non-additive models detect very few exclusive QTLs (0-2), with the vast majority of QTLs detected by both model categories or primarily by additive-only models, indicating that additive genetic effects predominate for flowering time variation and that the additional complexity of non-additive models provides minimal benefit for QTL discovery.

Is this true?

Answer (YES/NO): YES